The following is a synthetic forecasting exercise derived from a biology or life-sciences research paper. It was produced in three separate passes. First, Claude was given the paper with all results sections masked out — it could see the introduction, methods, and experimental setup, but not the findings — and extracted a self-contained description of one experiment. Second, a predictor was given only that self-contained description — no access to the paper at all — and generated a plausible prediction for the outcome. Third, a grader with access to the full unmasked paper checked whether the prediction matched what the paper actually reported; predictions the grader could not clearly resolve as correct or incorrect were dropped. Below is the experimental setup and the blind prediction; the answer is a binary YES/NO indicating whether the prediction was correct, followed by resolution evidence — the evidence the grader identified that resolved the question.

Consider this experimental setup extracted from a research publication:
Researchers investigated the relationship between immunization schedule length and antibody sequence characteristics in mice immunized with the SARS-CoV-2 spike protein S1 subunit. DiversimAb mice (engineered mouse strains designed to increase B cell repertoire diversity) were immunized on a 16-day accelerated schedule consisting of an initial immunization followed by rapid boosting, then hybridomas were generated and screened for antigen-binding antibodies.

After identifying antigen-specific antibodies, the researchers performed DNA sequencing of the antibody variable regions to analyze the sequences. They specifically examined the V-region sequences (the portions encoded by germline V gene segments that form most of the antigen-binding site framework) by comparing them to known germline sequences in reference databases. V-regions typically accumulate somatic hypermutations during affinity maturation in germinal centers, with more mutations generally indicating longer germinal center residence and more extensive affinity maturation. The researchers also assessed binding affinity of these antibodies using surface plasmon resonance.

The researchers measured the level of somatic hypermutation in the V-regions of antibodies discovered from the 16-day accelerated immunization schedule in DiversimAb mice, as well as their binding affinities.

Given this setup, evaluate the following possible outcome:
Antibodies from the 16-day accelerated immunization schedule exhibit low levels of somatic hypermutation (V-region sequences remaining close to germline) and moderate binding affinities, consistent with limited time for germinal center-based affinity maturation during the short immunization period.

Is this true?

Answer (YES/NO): YES